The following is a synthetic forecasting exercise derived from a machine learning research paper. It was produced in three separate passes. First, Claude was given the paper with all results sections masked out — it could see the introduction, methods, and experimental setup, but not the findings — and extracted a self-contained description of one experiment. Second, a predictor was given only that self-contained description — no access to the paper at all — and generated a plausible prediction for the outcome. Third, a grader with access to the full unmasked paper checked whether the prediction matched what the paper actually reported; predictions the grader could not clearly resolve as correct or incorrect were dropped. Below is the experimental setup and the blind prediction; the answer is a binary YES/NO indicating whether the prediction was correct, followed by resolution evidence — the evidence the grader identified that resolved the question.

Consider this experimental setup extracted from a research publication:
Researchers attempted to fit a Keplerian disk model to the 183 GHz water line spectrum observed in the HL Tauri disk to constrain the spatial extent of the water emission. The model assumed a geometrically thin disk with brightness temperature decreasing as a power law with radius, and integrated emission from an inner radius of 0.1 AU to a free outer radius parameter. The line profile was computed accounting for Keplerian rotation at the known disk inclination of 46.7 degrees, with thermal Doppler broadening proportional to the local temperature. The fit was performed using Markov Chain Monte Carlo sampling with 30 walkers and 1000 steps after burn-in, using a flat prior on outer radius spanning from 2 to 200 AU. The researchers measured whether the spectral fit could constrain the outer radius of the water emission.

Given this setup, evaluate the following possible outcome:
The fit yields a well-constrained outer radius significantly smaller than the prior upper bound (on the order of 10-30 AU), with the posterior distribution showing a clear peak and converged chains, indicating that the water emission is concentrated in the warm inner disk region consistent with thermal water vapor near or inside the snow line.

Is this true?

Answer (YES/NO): NO